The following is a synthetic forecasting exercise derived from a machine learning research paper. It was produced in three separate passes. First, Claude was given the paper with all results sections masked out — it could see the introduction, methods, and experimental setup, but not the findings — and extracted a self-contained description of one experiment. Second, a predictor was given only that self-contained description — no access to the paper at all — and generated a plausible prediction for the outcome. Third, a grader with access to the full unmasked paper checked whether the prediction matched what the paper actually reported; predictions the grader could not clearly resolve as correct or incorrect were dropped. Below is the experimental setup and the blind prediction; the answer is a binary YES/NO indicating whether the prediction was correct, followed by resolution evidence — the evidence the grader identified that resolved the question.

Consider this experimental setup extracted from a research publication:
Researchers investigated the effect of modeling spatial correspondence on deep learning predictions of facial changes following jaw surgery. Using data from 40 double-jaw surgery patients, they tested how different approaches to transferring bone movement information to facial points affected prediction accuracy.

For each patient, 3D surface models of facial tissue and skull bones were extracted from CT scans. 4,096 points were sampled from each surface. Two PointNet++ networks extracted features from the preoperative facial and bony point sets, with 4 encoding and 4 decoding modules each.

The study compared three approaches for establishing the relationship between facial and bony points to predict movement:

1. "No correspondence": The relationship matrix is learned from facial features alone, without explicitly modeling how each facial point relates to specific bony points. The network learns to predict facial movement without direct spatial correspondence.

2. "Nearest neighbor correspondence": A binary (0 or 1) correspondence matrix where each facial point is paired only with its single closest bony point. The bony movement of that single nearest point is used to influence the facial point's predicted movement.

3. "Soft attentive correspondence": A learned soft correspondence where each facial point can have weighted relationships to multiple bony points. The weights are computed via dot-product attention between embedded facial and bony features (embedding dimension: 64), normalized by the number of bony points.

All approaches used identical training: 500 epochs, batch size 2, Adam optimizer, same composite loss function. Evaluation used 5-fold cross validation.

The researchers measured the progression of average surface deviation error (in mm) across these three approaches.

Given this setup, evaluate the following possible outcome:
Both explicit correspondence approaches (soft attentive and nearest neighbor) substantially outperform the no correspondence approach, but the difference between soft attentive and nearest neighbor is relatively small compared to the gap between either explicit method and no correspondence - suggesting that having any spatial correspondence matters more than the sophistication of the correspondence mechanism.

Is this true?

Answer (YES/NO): YES